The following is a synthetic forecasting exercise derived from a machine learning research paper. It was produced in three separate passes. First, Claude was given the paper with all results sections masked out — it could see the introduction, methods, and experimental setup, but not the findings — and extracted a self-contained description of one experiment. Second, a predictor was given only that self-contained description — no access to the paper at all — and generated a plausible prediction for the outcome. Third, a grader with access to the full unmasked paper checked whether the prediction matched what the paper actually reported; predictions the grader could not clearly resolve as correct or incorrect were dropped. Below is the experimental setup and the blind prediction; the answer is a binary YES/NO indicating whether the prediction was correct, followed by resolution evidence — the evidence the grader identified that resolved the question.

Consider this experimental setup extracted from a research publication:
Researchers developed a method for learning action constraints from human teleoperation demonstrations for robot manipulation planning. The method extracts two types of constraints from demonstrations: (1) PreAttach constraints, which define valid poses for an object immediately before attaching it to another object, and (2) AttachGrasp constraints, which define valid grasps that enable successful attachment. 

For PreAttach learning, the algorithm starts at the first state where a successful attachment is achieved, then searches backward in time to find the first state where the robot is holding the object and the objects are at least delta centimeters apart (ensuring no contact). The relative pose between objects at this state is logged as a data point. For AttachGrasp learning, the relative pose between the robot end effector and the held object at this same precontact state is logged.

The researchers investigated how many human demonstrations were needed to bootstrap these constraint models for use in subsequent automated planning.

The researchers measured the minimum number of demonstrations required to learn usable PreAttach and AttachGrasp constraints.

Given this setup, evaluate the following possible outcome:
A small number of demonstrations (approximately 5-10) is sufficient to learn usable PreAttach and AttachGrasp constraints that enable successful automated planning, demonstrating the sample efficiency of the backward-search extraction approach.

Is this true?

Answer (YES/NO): NO